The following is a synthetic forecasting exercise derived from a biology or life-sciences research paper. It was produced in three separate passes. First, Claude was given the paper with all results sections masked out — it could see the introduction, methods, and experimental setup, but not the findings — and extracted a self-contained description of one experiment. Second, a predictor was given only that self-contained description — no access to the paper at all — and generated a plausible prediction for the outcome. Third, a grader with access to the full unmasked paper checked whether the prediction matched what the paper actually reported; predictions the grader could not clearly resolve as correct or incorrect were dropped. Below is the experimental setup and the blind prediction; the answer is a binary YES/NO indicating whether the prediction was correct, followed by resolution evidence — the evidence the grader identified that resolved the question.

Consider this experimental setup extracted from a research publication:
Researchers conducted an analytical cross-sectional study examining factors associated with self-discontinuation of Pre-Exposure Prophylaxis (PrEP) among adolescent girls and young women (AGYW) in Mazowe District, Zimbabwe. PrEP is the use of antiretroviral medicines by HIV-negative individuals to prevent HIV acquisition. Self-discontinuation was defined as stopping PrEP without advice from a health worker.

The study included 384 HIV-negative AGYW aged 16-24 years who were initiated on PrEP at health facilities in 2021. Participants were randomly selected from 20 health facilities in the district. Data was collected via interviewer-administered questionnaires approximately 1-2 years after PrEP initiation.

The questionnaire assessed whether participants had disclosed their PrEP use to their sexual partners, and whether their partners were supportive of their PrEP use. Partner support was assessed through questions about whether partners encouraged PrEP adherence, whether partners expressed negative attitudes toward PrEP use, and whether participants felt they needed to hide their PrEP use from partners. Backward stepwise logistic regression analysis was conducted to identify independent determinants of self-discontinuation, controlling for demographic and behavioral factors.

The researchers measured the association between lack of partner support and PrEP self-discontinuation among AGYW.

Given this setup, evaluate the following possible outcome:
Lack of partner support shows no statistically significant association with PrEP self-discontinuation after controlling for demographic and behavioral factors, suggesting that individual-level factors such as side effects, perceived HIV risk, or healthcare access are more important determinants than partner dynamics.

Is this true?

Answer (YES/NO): NO